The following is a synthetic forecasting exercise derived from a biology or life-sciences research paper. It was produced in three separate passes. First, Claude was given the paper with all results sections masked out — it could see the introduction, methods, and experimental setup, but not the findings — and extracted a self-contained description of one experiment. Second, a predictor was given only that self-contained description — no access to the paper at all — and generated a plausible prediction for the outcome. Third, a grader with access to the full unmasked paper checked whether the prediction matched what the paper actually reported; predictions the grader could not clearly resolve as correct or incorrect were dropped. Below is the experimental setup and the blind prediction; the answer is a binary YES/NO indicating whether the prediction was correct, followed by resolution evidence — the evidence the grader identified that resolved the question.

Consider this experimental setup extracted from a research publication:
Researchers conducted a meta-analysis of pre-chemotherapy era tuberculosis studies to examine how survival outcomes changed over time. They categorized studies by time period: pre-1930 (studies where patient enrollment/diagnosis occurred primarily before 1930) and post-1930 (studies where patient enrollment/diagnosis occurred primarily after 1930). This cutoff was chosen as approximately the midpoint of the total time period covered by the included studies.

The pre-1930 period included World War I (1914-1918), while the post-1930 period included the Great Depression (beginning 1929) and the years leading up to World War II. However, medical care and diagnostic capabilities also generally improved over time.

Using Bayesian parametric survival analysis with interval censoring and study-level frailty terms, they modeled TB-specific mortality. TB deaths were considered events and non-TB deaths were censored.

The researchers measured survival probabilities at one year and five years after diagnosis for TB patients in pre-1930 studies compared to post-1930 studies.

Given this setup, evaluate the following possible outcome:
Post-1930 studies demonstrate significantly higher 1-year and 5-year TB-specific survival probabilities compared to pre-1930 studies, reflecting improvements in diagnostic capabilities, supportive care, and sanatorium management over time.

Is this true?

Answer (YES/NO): NO